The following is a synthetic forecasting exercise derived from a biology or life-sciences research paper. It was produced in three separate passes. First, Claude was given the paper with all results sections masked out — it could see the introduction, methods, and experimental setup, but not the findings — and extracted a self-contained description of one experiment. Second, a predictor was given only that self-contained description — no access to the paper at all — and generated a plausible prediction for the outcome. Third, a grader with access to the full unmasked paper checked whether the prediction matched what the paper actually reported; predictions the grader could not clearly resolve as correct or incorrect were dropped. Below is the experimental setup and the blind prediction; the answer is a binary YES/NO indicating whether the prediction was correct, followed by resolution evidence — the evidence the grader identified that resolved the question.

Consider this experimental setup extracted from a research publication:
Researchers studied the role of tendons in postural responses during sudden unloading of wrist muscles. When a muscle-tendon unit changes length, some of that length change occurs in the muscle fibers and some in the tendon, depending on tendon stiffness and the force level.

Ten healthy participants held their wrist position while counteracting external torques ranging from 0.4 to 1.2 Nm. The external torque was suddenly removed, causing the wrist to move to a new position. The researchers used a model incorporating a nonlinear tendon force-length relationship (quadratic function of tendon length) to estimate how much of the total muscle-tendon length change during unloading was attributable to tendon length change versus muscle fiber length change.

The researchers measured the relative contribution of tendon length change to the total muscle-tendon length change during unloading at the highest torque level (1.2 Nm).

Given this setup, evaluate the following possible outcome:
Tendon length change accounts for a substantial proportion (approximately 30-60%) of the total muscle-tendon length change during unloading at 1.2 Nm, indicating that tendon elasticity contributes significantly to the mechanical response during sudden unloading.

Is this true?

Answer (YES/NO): NO